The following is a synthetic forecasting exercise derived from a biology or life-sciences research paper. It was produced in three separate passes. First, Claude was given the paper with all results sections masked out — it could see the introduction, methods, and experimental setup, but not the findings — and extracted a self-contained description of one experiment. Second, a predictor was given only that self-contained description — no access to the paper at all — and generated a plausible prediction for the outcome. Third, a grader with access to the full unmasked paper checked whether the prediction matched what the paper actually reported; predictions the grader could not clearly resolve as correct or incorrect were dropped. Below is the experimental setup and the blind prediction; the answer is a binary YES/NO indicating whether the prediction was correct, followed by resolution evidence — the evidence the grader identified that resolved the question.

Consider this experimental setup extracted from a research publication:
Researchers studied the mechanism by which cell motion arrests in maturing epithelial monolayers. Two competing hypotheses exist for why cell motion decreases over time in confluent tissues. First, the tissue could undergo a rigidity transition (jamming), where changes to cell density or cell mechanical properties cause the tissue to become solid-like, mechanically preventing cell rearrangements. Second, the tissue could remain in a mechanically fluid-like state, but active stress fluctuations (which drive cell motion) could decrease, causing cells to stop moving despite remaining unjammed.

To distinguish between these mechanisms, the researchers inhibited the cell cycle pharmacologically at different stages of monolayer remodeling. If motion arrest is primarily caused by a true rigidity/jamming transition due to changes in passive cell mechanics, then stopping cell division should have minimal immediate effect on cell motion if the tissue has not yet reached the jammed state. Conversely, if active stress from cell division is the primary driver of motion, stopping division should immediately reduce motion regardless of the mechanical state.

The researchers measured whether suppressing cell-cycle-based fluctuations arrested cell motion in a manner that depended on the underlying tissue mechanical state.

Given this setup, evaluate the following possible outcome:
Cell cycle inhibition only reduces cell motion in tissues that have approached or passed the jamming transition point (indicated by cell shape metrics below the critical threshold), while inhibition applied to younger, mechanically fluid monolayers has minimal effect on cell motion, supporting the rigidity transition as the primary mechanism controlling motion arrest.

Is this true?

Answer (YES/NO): NO